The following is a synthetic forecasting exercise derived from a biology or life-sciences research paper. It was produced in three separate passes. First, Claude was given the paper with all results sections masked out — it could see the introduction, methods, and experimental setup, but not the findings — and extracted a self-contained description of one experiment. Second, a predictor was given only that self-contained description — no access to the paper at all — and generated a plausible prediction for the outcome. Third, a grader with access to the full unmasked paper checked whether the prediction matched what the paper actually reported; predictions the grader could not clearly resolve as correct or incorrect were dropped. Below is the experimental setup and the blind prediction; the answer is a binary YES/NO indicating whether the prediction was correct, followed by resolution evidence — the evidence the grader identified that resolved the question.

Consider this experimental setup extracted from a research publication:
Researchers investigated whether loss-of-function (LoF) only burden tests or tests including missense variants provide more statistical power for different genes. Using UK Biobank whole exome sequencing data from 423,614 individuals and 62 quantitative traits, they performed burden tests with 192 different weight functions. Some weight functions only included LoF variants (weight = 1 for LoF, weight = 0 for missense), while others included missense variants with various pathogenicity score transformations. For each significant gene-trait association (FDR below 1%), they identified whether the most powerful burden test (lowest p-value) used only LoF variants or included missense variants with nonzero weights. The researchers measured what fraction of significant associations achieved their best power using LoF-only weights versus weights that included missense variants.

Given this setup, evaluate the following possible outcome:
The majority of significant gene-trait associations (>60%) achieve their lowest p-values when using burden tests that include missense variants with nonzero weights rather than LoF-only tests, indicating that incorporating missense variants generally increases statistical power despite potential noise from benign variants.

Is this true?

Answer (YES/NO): YES